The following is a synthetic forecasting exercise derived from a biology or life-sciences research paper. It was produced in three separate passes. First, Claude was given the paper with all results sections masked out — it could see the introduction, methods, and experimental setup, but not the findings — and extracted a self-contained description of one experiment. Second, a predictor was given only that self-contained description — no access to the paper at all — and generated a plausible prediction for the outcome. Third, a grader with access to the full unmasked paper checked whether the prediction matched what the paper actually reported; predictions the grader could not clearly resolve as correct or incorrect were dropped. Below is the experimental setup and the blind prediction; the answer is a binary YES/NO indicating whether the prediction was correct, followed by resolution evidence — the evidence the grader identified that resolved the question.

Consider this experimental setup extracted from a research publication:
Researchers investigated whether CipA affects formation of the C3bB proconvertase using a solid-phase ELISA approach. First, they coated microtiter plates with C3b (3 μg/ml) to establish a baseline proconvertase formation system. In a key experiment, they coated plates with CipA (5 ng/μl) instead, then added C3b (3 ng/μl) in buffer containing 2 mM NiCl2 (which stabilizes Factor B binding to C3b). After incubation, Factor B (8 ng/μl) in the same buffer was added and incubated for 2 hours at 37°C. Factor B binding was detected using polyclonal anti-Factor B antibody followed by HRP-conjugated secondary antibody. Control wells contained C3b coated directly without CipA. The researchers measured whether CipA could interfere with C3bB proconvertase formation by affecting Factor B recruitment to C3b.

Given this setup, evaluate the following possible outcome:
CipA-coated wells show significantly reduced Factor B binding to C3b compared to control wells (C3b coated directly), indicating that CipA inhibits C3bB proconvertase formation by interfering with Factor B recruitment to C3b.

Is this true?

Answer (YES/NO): NO